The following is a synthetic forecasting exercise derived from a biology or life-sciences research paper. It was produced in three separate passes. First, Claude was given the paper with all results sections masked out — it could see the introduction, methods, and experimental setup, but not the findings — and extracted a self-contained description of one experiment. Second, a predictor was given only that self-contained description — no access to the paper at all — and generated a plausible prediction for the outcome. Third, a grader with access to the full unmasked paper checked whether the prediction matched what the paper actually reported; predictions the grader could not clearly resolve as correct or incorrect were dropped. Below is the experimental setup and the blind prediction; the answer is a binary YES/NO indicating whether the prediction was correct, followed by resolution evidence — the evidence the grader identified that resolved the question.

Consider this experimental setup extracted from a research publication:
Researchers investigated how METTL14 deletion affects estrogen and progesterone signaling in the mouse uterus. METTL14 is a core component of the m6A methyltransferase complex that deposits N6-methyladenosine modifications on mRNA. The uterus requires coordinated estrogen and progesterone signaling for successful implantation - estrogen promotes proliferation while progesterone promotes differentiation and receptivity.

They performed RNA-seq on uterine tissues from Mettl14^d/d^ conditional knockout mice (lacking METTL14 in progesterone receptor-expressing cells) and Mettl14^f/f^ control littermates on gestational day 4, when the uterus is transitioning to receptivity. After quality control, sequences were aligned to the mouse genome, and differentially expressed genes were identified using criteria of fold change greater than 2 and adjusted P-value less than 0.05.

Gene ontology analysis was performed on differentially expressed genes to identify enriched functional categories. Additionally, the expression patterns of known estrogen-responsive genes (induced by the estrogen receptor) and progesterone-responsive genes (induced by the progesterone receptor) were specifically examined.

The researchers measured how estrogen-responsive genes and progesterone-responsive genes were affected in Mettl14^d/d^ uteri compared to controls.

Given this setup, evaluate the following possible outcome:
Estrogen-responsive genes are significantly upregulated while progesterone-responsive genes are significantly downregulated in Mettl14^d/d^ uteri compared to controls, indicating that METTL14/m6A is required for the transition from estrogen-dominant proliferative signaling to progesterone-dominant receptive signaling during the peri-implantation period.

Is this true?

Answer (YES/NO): YES